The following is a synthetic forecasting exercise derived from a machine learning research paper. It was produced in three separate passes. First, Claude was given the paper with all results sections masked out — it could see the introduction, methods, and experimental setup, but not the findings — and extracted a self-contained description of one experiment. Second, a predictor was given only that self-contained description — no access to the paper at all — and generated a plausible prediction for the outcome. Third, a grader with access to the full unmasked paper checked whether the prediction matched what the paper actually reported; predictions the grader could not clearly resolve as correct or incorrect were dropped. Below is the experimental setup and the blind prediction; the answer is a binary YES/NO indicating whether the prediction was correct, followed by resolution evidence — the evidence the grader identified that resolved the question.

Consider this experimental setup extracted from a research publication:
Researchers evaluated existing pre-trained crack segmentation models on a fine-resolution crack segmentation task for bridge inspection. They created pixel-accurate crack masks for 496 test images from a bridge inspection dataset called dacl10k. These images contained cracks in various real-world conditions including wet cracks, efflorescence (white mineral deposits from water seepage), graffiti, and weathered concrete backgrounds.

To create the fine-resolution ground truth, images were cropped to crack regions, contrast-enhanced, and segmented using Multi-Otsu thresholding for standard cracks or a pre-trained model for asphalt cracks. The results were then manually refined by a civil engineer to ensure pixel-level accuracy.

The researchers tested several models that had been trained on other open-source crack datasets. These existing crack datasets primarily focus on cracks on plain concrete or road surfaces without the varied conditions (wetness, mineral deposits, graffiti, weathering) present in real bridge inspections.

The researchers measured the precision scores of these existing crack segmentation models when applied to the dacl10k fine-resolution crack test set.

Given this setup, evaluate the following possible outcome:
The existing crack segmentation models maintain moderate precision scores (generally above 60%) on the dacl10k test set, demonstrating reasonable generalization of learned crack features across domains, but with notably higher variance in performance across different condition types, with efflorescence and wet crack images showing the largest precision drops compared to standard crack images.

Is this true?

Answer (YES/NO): NO